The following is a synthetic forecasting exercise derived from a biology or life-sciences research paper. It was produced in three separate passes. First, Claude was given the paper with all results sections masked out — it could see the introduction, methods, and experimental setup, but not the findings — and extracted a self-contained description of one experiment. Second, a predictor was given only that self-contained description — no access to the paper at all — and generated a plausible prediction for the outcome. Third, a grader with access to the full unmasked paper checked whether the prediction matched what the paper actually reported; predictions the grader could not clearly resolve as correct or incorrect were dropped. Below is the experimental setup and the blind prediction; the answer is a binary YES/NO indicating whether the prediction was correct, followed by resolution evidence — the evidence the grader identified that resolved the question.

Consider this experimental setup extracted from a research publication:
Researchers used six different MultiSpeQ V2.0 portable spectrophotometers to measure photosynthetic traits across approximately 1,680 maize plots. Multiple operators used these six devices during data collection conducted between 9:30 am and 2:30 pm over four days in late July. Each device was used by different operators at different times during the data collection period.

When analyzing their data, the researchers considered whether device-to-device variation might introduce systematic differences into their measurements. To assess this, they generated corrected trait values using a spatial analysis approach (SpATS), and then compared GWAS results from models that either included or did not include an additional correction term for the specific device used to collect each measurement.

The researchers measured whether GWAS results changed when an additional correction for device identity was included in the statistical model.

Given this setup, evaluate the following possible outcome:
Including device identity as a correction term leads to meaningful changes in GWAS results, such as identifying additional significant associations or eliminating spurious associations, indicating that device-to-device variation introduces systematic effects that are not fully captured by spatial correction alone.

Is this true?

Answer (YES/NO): NO